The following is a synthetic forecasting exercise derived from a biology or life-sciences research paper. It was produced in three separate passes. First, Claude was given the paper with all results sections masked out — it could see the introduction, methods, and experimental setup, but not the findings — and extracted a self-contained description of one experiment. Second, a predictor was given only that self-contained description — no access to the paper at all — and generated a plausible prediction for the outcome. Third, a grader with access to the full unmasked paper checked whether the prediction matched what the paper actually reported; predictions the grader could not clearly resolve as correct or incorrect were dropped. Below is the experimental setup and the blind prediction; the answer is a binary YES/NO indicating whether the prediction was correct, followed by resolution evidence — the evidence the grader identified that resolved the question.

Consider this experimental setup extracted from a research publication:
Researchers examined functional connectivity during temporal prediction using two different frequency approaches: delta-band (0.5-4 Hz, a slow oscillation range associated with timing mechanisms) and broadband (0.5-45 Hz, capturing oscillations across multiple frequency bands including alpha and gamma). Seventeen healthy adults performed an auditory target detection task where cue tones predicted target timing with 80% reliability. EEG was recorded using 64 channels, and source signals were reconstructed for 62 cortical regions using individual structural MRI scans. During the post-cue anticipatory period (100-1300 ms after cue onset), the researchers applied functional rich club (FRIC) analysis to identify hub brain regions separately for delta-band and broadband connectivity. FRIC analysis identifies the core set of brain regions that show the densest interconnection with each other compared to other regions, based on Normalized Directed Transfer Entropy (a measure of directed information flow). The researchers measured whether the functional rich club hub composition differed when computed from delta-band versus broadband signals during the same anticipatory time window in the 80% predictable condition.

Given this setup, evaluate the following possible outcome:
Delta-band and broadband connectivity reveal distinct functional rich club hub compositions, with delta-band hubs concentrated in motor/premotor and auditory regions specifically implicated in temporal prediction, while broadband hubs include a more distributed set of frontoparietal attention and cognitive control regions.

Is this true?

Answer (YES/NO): NO